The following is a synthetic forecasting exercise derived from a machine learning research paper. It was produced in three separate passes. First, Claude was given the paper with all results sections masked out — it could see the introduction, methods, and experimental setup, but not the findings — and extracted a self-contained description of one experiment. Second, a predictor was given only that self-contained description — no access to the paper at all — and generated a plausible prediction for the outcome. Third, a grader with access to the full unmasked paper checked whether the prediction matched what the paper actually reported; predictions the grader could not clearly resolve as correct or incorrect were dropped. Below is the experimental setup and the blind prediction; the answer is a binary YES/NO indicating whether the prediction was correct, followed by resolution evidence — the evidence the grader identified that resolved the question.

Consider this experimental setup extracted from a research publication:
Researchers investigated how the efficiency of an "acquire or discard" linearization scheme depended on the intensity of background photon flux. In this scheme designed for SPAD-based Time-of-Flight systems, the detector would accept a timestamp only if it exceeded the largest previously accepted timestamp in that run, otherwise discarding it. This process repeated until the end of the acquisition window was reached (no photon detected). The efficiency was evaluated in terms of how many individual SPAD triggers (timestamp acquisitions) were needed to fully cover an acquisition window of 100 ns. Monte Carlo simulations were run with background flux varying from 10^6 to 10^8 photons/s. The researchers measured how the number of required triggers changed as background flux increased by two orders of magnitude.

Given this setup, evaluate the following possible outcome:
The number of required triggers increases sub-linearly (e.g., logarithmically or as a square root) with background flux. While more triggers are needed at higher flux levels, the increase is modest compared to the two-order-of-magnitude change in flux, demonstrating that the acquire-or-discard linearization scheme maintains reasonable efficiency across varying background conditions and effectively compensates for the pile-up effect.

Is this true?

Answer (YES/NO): NO